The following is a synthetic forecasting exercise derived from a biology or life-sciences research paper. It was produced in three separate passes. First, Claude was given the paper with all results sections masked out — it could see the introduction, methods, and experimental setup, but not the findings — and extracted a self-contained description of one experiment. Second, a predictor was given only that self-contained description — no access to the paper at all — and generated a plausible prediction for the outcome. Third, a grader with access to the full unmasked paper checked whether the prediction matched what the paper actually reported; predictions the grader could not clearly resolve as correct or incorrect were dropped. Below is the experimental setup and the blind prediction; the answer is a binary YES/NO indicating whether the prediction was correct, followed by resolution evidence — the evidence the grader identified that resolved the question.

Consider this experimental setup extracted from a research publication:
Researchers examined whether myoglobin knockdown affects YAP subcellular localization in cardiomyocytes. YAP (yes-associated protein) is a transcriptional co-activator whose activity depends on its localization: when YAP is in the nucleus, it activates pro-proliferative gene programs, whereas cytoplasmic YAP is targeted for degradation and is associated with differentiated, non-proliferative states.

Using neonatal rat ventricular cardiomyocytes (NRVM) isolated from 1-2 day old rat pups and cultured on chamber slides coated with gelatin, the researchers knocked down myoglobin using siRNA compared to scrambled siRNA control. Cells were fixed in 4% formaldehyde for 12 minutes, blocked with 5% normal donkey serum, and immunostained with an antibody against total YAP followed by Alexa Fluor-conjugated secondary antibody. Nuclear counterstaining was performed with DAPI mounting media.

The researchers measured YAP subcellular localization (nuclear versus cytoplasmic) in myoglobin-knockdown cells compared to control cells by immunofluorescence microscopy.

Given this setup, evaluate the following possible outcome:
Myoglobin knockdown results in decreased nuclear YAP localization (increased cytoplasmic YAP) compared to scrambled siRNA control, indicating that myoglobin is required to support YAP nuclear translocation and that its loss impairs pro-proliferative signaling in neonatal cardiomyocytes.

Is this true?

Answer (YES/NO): NO